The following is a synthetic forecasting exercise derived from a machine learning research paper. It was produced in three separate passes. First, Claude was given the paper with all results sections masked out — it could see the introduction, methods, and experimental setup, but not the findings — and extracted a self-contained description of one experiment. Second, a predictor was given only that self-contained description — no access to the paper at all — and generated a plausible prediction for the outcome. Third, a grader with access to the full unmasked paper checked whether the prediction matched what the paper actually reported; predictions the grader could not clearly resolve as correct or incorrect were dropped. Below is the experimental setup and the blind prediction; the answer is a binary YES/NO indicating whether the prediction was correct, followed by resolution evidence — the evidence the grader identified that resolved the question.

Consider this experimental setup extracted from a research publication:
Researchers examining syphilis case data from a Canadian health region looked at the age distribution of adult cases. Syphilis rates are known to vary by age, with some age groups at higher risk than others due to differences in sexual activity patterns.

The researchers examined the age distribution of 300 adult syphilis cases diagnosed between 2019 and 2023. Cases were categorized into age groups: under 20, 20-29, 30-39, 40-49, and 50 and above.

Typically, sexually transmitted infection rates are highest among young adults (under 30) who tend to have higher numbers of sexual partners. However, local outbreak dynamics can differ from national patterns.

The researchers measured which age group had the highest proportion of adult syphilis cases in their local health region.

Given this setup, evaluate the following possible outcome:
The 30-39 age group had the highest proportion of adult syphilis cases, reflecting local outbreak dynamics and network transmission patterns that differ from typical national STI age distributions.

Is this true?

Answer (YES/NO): YES